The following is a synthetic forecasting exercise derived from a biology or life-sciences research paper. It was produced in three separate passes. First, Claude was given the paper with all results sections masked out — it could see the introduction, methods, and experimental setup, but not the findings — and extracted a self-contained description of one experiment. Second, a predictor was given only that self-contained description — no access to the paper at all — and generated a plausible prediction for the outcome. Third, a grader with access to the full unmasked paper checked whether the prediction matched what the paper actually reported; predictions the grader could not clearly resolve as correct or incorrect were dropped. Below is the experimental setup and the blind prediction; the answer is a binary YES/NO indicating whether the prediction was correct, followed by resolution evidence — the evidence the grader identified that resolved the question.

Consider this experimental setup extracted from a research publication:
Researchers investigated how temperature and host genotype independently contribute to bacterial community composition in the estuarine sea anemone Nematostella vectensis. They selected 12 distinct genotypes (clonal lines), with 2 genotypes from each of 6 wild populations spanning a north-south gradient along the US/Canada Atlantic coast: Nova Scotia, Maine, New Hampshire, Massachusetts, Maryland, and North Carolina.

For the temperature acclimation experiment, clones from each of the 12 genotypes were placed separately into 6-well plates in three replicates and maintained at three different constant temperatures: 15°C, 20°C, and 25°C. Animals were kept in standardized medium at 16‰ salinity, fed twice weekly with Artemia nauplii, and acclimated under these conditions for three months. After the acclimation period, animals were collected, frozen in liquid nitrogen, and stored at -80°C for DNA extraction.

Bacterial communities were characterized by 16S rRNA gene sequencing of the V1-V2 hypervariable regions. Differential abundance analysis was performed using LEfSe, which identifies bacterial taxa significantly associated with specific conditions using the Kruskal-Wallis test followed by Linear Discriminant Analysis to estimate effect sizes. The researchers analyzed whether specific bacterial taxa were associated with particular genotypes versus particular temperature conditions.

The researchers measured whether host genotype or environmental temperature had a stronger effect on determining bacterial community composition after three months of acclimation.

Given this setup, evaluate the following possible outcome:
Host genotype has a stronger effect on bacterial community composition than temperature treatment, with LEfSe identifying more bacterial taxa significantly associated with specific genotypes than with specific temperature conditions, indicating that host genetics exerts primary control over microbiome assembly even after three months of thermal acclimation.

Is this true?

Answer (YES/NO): NO